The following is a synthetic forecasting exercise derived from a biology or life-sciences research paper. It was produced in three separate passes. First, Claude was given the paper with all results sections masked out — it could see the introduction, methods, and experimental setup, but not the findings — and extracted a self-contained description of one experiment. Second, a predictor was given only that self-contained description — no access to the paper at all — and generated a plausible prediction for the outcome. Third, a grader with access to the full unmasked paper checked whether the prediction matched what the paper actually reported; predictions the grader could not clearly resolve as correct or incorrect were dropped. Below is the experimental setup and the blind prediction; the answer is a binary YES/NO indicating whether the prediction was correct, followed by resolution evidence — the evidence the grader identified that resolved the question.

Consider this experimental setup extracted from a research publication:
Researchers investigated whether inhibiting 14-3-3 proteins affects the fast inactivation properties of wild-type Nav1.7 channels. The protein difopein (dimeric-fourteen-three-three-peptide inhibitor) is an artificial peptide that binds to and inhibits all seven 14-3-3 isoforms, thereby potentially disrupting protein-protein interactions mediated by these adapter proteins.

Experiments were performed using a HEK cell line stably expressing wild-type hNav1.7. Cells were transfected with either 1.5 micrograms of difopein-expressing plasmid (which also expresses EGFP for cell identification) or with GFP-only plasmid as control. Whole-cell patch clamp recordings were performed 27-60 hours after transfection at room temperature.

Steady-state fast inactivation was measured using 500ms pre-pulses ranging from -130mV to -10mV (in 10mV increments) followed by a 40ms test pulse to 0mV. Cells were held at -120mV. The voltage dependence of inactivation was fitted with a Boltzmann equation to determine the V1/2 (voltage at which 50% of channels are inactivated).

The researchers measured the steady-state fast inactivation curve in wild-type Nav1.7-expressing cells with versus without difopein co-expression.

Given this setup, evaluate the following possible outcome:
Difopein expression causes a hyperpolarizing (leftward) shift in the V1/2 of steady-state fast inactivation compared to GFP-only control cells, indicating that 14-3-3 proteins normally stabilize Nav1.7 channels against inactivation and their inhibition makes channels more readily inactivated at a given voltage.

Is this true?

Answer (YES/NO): YES